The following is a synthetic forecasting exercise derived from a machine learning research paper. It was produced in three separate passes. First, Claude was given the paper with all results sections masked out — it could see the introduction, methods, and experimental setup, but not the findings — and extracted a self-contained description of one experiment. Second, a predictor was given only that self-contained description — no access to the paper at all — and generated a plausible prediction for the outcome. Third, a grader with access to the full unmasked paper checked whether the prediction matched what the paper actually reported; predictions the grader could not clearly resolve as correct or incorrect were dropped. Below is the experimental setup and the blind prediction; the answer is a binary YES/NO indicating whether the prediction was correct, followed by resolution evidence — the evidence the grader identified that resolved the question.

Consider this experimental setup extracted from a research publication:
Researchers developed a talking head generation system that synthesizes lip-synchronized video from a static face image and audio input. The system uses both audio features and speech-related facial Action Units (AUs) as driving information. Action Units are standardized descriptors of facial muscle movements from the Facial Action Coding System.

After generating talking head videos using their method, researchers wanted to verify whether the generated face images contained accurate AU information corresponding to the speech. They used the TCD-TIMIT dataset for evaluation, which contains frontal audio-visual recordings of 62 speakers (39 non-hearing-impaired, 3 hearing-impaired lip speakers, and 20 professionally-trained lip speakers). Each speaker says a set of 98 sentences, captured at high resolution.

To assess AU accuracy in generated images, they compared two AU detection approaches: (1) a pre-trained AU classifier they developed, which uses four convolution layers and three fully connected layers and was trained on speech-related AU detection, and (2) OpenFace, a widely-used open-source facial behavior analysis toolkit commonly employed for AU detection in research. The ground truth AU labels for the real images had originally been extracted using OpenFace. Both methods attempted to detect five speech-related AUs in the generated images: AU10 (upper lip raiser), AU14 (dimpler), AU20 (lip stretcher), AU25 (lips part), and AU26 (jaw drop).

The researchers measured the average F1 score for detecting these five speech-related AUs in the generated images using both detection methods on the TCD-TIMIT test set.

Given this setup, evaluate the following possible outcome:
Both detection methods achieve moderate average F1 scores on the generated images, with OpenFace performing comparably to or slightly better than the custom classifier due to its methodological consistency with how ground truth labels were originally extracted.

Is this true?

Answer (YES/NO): YES